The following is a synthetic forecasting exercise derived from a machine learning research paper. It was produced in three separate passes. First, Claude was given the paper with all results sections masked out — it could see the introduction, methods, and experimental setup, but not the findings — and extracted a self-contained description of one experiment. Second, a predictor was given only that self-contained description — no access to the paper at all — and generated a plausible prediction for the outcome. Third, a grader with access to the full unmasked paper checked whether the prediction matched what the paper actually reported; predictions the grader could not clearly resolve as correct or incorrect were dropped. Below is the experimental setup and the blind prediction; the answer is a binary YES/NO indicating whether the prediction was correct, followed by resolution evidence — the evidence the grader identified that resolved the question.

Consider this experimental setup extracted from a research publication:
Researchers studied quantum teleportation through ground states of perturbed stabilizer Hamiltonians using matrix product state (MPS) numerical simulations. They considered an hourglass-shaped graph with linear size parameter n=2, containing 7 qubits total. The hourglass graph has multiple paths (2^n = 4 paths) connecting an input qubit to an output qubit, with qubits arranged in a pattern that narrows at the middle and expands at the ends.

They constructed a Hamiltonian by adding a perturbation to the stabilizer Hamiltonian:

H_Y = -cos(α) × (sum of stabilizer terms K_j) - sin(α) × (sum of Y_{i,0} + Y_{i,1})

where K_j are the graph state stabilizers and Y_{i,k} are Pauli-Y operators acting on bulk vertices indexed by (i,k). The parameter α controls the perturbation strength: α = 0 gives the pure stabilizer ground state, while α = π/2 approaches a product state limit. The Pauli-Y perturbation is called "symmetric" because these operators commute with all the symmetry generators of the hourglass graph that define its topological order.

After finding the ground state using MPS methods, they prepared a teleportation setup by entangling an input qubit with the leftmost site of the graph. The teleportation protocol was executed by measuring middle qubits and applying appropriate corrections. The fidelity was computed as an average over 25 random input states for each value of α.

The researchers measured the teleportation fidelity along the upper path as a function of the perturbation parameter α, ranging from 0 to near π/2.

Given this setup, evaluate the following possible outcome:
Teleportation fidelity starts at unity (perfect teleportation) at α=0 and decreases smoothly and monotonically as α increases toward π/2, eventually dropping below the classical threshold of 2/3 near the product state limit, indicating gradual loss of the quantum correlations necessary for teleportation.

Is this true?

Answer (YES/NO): NO